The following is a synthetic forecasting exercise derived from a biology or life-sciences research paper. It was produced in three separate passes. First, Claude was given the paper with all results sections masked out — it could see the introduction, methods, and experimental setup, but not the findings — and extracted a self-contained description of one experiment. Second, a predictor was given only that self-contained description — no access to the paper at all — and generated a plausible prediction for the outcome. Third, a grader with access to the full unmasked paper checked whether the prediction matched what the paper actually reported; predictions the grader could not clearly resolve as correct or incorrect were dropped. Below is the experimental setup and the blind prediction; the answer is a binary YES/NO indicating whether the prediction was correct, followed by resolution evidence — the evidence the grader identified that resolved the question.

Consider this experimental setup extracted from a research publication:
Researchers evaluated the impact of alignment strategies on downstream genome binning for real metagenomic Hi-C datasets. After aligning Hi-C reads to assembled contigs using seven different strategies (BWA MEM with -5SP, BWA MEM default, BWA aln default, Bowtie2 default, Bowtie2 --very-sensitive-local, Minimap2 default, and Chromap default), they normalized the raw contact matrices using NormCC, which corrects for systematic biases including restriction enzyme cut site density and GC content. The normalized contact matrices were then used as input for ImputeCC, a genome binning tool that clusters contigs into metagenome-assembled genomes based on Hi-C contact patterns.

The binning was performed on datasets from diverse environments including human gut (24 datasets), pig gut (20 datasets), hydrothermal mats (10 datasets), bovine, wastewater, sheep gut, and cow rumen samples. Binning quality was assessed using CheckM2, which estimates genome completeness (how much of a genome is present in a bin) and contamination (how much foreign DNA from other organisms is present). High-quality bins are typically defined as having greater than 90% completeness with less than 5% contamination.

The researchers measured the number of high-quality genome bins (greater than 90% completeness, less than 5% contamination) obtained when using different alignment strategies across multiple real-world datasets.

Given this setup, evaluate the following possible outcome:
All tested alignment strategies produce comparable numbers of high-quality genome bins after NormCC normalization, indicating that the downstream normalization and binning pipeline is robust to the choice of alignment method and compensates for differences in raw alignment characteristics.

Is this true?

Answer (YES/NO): NO